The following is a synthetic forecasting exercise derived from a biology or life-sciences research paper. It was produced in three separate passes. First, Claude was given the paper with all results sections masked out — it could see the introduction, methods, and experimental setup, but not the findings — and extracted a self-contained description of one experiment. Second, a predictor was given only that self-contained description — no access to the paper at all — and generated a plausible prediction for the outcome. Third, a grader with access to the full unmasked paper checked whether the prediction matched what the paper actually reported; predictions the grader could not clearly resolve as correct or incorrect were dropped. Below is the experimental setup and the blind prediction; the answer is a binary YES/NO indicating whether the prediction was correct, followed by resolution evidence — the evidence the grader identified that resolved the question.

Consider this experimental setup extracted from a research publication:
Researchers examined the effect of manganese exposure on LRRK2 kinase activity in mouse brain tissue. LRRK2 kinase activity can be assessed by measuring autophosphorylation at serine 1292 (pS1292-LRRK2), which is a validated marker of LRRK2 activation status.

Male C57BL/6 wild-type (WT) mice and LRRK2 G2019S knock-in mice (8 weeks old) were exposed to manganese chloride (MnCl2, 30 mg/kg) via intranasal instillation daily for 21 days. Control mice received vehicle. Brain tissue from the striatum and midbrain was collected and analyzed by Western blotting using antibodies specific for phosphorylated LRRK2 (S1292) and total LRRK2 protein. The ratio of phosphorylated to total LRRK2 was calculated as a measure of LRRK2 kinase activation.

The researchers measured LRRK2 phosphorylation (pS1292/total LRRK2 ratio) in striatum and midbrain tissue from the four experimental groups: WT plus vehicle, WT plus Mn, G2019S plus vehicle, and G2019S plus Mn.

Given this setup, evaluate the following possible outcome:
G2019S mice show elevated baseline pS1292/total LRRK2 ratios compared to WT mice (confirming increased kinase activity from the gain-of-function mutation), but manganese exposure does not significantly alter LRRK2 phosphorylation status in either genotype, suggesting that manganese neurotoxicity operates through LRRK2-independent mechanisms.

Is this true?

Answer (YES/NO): NO